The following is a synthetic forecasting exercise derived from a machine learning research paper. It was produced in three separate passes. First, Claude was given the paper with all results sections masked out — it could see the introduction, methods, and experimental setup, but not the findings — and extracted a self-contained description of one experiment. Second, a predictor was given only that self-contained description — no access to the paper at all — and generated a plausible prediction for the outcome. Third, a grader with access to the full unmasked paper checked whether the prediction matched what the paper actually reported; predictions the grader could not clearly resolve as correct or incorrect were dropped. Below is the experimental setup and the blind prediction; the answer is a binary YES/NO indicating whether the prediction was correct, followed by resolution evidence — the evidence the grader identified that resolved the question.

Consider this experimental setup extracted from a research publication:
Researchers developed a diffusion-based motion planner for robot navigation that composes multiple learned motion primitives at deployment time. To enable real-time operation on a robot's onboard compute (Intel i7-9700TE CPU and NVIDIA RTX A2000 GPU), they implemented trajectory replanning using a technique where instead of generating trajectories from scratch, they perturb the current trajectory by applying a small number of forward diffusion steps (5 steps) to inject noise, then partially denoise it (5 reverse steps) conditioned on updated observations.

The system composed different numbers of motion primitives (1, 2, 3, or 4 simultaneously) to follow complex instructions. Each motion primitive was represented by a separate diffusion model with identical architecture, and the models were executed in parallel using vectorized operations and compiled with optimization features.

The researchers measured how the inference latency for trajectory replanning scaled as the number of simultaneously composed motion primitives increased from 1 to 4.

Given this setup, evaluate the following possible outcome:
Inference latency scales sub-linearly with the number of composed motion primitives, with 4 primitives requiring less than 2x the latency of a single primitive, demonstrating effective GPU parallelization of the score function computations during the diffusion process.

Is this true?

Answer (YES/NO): NO